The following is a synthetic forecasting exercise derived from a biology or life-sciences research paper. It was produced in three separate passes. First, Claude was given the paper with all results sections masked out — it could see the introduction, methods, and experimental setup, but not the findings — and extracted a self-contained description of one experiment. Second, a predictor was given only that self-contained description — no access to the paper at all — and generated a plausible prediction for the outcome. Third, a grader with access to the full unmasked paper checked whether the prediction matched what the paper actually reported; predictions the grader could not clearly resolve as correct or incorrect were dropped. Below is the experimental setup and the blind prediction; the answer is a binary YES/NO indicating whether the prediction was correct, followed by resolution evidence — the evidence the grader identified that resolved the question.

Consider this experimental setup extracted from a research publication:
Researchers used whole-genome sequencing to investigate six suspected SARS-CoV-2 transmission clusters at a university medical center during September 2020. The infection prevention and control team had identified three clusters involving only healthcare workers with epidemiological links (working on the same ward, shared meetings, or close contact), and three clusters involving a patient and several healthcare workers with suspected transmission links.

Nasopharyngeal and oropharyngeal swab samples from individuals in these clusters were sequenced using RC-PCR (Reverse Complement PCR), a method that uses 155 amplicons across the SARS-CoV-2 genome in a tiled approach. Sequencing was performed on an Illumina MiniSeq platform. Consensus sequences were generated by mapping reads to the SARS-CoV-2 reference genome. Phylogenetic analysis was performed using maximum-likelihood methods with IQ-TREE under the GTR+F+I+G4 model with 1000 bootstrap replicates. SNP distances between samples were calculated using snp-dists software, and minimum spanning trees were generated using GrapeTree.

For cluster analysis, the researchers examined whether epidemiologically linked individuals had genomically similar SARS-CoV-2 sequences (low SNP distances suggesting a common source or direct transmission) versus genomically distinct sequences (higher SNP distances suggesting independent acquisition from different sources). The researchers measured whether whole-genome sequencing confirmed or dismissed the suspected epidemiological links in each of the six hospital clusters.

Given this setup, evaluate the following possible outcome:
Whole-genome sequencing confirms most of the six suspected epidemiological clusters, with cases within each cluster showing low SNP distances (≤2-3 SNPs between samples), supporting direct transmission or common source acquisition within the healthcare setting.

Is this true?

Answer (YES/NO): NO